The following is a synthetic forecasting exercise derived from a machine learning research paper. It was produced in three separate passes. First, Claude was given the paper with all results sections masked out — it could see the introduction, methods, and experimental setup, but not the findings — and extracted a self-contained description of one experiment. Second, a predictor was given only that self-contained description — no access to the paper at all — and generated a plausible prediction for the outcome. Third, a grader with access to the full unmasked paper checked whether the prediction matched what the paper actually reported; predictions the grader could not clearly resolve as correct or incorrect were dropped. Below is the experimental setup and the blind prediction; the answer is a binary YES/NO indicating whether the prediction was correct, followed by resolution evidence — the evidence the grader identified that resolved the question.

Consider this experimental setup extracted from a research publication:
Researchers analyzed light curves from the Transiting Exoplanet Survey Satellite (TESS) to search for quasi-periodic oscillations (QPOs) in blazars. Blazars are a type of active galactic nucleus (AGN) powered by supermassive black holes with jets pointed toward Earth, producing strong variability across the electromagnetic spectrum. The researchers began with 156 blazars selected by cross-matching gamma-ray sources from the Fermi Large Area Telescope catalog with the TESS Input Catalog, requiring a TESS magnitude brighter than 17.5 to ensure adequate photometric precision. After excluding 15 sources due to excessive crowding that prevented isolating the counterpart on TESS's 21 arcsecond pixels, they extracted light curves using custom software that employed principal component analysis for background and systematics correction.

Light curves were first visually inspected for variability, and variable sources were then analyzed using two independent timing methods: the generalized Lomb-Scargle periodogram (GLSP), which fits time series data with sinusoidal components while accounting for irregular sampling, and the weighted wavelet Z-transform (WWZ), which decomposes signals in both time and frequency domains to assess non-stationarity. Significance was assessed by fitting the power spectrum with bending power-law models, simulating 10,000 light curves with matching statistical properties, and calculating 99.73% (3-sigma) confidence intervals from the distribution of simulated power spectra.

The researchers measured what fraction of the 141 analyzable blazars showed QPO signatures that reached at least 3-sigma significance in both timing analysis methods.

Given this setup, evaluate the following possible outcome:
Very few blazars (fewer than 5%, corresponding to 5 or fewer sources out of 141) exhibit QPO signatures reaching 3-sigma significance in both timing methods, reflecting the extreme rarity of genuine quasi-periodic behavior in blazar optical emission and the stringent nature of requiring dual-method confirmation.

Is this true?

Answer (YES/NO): YES